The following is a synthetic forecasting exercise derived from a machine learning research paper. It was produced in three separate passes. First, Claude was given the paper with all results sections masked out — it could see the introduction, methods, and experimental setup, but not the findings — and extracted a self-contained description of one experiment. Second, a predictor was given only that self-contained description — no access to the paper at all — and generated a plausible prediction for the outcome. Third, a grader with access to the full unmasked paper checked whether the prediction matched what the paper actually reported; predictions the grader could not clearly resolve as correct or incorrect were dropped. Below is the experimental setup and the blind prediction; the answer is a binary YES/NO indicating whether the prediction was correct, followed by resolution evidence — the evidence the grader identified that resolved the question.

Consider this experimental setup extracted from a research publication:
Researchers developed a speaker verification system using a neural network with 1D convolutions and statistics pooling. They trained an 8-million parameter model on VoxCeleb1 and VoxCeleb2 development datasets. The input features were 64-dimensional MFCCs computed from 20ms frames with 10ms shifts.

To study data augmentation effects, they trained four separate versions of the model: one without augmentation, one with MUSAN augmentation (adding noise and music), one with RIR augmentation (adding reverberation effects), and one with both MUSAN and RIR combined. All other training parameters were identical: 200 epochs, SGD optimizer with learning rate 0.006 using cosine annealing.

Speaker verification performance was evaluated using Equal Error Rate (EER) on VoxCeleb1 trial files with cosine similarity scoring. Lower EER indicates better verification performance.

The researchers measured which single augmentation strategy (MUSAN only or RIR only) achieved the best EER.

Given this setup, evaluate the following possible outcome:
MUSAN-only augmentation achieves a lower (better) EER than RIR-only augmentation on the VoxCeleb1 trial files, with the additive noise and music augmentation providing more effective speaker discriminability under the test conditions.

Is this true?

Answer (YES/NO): YES